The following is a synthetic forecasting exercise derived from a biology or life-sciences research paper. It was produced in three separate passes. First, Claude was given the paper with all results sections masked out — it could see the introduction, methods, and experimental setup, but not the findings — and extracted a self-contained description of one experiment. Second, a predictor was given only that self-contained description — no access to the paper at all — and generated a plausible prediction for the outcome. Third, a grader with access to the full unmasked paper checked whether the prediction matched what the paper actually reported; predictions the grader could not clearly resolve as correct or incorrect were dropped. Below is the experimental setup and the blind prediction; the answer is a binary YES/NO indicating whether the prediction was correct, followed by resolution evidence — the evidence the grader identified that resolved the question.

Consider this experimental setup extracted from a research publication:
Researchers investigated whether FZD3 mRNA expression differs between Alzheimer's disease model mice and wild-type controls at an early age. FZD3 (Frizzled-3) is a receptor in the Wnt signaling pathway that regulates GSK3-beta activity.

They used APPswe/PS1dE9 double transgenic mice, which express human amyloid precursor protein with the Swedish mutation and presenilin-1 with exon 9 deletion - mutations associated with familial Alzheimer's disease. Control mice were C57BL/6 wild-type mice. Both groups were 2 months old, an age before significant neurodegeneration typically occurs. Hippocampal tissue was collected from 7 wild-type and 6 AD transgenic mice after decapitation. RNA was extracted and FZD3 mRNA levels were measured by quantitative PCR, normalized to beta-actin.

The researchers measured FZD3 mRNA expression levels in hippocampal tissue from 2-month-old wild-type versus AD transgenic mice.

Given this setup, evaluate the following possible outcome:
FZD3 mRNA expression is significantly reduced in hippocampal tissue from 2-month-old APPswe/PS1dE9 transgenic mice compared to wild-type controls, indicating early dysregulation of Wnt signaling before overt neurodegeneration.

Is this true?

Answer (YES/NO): YES